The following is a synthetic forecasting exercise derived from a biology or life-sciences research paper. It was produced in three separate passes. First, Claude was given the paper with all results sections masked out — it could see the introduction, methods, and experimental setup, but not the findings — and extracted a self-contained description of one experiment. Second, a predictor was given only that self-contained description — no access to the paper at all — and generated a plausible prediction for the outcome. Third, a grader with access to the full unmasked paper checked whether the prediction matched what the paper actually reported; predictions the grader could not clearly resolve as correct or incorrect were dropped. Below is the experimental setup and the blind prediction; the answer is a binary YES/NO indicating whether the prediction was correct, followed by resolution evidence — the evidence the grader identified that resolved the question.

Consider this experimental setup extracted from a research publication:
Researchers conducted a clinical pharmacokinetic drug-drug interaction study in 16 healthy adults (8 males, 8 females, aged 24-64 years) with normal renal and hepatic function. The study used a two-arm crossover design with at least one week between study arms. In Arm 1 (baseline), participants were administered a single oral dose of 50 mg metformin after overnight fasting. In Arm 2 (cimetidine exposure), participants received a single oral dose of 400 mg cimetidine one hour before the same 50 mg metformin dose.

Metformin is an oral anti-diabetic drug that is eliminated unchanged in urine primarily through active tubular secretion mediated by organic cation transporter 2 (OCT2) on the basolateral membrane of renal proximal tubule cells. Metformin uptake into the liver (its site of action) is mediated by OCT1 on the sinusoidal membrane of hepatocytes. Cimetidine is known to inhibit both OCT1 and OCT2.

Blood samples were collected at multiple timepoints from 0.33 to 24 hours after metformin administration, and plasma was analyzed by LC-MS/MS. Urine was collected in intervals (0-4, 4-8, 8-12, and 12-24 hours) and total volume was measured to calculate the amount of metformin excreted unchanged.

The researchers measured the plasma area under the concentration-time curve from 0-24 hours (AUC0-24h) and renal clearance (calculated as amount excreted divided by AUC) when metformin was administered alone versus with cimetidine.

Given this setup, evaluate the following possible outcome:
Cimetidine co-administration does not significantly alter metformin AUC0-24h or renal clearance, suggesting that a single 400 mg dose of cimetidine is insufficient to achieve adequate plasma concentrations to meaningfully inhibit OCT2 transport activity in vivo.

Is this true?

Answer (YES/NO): NO